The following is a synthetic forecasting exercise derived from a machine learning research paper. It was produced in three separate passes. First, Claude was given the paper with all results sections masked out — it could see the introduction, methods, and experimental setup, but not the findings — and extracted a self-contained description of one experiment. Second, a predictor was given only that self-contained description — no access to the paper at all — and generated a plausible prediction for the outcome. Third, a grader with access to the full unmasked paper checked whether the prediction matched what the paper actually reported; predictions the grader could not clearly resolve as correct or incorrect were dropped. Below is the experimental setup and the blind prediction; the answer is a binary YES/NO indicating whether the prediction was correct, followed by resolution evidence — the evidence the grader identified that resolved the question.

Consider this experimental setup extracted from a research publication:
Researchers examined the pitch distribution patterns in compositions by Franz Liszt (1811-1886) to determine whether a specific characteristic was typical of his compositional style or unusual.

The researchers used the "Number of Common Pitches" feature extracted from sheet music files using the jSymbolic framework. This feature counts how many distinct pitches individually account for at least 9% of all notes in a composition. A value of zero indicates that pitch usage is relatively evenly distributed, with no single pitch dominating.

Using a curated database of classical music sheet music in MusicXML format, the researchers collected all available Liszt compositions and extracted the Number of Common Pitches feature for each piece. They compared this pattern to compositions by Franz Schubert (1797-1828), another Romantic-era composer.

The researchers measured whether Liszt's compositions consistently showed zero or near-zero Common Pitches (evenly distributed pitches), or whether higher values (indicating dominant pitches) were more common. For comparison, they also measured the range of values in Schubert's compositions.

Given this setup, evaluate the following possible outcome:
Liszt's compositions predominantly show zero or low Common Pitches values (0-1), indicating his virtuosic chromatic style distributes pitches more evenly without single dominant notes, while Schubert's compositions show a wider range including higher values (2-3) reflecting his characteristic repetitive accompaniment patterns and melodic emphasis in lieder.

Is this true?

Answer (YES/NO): NO